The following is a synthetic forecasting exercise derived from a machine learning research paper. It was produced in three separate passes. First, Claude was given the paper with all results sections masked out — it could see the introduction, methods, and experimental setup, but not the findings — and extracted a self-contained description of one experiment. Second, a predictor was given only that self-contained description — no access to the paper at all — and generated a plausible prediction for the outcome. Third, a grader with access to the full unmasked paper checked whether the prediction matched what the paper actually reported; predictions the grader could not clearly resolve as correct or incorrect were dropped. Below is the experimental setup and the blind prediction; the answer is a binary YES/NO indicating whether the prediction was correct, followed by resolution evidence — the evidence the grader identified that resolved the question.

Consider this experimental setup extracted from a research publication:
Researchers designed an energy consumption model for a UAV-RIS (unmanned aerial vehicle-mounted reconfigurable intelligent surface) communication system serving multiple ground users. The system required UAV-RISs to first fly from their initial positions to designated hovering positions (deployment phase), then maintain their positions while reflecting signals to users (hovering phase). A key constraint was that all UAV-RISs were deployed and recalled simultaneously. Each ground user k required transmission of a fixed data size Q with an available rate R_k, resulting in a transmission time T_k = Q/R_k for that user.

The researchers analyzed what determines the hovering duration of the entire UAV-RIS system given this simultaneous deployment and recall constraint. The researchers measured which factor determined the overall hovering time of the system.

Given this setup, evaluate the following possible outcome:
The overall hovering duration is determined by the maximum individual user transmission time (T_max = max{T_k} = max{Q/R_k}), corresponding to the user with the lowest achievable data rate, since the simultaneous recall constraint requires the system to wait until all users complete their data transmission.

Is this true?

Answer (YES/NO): YES